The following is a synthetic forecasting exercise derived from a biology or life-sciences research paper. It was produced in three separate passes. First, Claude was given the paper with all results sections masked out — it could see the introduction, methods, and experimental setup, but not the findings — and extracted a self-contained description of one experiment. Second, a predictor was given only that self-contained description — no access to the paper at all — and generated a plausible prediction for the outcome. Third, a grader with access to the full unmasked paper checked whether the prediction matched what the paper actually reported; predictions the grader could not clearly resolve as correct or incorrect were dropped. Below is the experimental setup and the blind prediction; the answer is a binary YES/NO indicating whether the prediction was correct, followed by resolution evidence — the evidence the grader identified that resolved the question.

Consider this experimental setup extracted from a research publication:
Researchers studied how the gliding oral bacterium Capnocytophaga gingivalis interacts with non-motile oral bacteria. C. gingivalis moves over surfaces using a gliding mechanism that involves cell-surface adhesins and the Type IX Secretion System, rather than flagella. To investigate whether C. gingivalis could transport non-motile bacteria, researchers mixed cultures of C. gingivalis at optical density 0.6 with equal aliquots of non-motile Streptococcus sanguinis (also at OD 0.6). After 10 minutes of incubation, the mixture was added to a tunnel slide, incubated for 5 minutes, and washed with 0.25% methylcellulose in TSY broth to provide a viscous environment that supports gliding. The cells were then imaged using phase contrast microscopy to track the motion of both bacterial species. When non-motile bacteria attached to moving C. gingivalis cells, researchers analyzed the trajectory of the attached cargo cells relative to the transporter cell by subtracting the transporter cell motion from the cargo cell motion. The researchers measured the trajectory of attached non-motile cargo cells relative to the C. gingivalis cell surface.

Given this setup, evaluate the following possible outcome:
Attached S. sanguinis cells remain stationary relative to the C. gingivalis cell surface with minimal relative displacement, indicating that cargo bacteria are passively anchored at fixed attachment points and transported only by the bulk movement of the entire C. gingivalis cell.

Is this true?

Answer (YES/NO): NO